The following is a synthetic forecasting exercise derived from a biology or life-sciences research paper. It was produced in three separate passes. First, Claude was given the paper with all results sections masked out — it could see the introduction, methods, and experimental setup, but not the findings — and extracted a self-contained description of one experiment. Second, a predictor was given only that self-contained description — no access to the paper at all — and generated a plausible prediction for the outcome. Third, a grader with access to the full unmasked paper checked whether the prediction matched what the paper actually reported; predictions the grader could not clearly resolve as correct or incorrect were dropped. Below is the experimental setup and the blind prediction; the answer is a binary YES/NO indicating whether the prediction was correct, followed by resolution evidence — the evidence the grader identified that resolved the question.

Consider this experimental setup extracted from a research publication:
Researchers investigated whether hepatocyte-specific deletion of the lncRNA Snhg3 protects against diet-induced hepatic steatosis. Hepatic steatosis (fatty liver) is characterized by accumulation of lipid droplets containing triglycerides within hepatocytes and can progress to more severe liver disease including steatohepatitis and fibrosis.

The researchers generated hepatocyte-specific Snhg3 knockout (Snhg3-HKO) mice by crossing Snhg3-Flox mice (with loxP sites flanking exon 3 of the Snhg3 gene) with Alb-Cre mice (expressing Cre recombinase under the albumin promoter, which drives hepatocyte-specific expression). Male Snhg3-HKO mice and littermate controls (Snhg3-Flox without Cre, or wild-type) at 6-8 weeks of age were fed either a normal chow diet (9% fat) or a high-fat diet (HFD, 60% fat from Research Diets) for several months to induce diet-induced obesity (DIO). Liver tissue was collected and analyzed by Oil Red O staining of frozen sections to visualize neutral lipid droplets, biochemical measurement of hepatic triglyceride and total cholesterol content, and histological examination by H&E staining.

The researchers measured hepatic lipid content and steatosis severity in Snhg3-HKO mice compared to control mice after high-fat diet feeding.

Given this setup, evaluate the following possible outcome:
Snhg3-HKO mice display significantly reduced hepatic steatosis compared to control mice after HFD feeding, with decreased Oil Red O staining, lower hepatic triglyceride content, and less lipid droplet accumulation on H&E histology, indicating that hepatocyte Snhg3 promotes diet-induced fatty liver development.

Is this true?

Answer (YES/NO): YES